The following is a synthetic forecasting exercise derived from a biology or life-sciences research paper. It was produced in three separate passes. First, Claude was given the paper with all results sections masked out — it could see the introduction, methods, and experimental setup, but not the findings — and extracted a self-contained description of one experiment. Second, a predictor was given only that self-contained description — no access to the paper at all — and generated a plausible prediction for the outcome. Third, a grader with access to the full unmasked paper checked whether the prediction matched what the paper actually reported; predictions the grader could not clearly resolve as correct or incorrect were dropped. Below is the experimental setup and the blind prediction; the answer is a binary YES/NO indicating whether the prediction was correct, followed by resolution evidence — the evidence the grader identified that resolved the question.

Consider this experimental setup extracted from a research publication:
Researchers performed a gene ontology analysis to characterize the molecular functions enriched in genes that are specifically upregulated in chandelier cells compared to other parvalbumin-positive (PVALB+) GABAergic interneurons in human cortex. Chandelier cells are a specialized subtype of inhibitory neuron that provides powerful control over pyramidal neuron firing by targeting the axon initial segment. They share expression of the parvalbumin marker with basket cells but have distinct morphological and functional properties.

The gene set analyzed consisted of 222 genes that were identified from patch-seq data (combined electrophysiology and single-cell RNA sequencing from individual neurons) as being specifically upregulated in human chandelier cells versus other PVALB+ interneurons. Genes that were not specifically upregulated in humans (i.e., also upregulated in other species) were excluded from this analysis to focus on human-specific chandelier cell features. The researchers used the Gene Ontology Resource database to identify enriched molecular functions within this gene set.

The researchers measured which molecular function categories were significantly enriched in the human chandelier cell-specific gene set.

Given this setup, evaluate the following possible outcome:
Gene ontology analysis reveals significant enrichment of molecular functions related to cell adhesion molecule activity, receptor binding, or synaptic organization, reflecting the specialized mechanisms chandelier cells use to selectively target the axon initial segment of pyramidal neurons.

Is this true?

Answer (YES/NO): NO